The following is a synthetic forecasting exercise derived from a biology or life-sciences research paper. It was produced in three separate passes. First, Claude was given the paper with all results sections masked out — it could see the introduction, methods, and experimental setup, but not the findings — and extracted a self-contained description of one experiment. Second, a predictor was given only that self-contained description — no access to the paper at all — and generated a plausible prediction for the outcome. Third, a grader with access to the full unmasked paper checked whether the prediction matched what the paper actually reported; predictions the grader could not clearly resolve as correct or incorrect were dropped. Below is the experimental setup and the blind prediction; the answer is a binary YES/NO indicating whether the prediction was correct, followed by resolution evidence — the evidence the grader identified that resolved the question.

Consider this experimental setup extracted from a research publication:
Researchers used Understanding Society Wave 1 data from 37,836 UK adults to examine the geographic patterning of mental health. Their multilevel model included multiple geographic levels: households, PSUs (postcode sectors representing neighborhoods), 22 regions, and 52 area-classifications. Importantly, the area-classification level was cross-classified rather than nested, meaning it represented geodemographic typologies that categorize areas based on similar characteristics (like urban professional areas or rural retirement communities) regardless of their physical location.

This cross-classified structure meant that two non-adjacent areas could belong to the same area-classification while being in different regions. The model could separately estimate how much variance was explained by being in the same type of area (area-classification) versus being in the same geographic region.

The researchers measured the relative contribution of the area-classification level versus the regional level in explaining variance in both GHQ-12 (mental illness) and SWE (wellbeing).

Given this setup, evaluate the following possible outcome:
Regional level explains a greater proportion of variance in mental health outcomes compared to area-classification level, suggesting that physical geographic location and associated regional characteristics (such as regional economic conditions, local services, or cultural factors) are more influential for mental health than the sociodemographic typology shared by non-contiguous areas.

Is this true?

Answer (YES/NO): NO